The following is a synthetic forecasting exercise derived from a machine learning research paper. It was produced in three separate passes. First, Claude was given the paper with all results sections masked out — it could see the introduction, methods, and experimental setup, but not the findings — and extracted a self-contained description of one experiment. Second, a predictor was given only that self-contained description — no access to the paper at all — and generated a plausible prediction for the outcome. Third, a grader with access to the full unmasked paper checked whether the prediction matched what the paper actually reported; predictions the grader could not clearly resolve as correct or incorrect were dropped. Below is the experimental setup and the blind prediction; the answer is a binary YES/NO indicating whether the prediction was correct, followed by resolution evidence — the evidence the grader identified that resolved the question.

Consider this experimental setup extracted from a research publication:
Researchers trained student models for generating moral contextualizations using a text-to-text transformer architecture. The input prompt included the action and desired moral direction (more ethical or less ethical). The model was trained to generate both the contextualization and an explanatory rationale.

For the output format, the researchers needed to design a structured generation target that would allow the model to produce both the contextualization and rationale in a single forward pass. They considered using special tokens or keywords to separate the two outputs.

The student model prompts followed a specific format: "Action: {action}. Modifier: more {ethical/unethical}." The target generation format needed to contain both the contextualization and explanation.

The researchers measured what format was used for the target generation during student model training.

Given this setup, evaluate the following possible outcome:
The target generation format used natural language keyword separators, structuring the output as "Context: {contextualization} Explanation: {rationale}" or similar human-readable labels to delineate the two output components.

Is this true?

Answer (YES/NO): YES